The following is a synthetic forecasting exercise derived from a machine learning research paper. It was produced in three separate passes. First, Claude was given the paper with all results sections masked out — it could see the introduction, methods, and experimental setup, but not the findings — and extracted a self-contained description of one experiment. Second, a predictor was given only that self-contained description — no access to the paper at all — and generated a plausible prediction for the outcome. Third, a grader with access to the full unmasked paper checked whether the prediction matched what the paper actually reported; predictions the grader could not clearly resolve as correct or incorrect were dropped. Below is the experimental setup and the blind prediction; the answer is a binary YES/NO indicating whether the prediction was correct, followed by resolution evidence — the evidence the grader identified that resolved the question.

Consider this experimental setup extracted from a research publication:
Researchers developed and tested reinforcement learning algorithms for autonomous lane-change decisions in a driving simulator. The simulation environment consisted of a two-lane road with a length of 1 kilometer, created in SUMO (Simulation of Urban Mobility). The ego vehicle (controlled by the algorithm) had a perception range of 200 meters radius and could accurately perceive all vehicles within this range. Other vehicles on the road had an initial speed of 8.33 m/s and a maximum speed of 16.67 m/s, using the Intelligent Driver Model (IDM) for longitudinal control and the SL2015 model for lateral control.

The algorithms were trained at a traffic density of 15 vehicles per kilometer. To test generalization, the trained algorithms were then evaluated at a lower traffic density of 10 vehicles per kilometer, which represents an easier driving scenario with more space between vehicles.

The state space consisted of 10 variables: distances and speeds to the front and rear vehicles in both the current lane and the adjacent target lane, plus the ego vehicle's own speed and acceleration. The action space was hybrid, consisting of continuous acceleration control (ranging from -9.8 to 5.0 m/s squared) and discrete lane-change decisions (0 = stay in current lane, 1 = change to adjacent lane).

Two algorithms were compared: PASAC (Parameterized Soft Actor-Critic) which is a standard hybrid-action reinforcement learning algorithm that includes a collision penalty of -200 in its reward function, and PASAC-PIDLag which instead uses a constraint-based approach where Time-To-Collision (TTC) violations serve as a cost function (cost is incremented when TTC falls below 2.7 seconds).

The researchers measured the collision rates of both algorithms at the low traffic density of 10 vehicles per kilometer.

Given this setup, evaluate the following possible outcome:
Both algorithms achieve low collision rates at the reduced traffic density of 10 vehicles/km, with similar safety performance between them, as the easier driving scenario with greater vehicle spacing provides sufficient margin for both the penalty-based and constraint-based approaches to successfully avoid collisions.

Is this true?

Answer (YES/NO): YES